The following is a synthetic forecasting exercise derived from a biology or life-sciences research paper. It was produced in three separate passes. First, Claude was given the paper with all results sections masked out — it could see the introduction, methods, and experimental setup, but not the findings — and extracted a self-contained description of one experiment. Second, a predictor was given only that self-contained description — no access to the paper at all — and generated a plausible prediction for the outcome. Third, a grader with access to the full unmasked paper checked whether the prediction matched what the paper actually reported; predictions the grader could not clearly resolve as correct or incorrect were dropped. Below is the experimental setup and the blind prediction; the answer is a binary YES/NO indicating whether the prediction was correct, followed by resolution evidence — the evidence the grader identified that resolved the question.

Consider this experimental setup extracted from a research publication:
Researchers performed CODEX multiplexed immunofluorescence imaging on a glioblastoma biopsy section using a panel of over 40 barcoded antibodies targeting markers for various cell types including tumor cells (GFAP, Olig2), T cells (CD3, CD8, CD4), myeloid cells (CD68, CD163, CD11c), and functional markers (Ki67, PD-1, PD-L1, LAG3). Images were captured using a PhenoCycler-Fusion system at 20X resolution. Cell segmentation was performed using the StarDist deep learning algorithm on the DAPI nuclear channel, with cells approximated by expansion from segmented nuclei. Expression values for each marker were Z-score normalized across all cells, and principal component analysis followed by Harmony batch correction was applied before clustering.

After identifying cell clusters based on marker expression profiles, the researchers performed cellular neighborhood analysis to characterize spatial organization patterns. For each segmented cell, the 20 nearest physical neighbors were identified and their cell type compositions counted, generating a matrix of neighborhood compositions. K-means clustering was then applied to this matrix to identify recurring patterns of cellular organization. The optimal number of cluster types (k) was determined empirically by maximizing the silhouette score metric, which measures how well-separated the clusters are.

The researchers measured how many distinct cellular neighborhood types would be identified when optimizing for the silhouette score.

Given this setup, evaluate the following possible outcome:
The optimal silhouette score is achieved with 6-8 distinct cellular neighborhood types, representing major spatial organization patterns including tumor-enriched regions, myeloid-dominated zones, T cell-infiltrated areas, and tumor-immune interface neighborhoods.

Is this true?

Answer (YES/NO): YES